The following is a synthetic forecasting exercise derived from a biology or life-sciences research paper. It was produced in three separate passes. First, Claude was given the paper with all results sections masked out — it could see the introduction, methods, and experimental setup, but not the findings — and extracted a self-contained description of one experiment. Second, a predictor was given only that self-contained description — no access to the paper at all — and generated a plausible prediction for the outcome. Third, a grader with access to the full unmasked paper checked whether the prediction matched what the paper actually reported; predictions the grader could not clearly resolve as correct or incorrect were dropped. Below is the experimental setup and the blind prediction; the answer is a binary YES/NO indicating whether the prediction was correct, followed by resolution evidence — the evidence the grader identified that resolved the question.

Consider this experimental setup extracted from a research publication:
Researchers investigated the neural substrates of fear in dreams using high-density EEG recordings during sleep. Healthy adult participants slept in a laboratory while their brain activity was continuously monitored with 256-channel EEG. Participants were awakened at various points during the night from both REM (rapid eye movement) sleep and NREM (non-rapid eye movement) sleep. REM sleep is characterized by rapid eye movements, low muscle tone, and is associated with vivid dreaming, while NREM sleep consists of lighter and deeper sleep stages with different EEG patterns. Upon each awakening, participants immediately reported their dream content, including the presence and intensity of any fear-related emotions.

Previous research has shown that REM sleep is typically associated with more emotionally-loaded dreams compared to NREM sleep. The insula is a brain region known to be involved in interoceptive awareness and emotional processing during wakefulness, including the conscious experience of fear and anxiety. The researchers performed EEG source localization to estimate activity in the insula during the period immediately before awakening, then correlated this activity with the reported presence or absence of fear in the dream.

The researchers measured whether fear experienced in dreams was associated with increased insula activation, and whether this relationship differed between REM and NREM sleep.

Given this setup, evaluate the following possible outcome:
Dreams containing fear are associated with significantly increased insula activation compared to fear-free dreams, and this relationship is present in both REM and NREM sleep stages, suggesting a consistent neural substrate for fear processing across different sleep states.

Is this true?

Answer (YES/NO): YES